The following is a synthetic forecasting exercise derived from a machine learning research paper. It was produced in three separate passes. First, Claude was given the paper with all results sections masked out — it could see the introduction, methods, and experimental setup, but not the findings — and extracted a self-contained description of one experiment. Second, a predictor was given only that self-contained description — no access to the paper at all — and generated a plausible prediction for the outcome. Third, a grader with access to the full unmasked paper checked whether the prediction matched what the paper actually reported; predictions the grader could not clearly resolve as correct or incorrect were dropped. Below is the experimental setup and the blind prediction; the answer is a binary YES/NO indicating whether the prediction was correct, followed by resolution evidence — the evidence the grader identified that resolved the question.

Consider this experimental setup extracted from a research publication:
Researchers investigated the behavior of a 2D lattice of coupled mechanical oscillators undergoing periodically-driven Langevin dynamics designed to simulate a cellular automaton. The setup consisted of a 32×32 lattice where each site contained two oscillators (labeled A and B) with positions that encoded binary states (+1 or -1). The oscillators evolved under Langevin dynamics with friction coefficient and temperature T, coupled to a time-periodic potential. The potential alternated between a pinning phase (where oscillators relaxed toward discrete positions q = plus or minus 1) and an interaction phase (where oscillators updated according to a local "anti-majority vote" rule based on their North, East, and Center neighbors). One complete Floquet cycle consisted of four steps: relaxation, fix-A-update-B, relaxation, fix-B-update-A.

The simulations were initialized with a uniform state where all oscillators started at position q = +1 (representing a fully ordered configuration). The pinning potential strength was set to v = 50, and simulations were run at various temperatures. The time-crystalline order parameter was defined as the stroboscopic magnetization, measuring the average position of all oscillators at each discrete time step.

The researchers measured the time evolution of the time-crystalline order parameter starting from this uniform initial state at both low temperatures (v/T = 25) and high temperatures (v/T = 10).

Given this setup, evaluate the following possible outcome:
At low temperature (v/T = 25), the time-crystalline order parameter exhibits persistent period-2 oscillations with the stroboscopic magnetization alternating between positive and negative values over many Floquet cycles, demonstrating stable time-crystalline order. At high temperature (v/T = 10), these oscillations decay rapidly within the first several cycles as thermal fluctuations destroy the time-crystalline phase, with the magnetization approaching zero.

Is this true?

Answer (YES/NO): YES